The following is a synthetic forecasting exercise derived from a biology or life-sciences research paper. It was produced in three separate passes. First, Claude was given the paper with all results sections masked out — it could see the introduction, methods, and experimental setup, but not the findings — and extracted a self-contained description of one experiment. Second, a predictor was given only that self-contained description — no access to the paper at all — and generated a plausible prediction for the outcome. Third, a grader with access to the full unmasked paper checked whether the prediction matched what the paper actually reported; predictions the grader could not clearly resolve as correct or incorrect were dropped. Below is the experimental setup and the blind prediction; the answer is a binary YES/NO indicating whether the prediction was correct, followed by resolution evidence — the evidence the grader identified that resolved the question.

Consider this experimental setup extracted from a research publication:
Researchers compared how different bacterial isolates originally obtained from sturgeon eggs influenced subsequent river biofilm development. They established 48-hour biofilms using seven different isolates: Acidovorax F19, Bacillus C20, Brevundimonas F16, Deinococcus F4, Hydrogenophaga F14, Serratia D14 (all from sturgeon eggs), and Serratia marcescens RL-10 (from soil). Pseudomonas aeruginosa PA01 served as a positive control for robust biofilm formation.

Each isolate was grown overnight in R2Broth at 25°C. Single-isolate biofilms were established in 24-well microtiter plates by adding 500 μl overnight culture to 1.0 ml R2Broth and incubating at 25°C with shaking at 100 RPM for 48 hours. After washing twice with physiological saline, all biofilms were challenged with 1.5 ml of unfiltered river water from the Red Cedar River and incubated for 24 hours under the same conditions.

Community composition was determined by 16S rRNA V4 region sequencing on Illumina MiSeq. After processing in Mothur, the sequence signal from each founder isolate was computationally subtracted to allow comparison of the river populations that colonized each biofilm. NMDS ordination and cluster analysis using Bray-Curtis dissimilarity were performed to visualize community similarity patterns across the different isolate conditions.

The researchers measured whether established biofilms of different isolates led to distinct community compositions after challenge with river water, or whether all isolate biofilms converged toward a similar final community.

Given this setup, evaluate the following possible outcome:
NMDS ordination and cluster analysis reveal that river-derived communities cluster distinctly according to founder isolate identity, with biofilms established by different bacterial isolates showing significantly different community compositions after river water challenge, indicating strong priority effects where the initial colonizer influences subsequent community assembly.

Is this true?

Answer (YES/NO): YES